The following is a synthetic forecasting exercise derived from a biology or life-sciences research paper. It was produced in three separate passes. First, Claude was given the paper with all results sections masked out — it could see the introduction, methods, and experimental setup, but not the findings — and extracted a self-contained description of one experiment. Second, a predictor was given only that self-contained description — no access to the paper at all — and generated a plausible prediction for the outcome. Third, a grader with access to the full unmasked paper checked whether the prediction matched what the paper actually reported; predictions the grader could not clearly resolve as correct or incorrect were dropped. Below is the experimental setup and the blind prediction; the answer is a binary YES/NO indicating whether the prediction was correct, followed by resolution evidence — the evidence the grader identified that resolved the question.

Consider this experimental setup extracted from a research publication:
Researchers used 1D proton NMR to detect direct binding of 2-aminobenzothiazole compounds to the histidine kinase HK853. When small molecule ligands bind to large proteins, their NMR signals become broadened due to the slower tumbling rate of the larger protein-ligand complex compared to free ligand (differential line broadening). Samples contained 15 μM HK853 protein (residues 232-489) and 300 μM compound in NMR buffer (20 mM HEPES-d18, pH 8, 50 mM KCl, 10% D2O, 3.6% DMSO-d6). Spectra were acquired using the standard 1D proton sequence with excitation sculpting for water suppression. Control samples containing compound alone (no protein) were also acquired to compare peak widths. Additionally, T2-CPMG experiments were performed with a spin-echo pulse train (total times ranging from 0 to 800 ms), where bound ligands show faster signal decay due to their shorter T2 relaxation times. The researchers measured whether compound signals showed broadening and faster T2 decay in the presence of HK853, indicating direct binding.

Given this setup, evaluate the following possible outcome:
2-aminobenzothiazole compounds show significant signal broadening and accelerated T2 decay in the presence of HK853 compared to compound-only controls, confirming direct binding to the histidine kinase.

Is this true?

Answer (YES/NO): YES